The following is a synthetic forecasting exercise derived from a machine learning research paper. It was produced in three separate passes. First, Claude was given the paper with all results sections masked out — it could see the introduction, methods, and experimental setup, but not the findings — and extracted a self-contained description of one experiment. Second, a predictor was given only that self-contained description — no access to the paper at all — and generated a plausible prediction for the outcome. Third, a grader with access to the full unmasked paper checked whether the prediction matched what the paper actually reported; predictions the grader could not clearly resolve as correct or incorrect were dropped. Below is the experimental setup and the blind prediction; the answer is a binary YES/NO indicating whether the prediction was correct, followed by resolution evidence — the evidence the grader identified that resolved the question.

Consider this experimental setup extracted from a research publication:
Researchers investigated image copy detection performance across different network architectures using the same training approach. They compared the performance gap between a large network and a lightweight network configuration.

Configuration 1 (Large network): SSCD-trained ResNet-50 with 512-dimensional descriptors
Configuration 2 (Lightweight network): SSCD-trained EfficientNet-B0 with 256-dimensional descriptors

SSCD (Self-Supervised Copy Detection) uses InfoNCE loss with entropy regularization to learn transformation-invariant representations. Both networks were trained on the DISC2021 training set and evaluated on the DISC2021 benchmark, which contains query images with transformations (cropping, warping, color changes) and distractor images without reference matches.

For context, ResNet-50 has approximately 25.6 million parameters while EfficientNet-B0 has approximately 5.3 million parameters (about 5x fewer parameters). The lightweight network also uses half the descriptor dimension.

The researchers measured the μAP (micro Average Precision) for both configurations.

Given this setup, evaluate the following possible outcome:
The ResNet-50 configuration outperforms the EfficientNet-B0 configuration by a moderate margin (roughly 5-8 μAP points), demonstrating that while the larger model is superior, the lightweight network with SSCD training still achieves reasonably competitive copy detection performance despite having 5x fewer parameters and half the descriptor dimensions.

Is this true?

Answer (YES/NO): NO